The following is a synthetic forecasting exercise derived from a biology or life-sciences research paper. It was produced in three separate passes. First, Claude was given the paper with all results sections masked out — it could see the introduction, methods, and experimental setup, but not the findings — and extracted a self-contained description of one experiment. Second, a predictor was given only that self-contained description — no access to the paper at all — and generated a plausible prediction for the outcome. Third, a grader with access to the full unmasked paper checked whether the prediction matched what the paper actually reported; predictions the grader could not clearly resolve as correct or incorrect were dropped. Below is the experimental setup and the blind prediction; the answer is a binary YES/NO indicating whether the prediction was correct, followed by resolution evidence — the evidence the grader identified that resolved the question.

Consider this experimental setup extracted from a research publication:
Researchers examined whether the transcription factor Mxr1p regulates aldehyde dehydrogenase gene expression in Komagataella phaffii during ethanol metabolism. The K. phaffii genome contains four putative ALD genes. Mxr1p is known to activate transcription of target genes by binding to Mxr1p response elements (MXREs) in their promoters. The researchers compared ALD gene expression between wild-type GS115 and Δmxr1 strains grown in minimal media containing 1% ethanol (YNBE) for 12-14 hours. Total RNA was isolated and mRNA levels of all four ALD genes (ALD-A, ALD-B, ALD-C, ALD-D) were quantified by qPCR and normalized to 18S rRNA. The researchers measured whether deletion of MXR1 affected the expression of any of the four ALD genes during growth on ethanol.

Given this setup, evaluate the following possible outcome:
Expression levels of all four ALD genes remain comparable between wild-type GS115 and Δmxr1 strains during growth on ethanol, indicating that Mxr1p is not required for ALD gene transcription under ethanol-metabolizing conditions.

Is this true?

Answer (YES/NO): NO